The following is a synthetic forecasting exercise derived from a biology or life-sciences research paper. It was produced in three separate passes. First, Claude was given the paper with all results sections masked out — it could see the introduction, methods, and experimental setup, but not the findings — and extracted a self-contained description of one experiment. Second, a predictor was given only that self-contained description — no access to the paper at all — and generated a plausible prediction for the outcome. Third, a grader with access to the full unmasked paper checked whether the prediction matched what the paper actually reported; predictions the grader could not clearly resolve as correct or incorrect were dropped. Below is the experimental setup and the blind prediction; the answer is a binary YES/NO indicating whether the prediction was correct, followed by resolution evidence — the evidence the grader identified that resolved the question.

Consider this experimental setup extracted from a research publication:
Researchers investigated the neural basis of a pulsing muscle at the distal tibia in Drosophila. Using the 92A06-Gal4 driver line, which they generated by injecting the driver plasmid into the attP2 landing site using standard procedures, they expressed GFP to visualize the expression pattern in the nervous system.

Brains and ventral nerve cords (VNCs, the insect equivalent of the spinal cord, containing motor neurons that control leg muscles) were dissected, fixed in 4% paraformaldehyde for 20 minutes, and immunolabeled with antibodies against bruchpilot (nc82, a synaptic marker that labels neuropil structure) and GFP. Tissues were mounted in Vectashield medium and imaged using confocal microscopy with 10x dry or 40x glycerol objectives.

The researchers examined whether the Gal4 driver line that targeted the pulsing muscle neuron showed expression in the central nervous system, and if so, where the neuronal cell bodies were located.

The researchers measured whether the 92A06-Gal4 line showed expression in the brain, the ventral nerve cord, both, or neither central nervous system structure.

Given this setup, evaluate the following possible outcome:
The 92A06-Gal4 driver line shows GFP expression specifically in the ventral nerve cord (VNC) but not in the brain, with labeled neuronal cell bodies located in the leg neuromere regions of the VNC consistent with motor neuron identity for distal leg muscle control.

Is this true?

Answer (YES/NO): NO